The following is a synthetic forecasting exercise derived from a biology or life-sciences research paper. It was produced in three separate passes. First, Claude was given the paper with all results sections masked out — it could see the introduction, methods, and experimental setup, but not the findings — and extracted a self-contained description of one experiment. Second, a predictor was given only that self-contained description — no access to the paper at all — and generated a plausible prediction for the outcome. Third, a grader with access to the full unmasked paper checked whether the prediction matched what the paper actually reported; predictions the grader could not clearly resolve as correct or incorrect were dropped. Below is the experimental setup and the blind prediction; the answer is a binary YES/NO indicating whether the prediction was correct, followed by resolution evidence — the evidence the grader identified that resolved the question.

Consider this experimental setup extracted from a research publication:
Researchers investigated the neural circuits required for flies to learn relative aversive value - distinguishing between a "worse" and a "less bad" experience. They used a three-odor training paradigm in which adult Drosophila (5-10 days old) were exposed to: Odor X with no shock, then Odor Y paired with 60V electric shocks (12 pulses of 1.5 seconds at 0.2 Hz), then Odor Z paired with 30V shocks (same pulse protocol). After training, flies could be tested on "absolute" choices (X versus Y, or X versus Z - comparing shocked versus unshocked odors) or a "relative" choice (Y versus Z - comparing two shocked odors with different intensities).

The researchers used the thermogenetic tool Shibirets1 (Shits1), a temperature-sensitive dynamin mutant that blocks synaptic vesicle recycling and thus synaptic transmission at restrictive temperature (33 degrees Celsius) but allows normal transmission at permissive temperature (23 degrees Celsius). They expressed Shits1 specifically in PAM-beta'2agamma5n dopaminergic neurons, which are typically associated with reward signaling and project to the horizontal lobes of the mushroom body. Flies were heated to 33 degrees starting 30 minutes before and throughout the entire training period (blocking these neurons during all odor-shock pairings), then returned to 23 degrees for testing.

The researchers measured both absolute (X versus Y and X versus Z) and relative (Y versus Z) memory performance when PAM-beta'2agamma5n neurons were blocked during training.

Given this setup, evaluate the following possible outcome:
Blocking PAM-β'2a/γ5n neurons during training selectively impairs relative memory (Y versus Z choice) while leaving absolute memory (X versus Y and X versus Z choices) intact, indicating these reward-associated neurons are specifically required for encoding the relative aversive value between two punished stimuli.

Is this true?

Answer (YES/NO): YES